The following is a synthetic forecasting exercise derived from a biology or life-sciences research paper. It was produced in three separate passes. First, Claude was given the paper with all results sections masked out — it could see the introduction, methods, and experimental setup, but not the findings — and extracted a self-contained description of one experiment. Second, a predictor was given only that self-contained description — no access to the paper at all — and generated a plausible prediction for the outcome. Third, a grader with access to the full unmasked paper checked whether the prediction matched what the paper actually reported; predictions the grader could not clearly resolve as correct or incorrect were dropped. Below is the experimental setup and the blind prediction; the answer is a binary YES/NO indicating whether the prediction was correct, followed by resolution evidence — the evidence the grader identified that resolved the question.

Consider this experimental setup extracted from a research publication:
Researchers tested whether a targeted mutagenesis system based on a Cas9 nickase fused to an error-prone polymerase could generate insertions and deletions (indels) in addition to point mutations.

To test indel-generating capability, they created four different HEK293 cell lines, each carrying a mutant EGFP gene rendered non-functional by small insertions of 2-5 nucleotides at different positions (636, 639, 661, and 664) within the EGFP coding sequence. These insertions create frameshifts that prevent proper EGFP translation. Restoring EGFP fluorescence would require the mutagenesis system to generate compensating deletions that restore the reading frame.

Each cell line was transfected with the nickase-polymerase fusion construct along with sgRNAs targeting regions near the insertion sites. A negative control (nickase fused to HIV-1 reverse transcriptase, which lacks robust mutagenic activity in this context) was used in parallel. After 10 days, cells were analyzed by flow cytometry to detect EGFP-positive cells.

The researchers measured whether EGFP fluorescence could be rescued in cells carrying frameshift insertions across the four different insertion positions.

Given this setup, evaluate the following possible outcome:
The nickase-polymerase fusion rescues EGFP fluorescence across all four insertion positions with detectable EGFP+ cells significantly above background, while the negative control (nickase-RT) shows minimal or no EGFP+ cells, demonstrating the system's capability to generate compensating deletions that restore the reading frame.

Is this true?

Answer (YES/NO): YES